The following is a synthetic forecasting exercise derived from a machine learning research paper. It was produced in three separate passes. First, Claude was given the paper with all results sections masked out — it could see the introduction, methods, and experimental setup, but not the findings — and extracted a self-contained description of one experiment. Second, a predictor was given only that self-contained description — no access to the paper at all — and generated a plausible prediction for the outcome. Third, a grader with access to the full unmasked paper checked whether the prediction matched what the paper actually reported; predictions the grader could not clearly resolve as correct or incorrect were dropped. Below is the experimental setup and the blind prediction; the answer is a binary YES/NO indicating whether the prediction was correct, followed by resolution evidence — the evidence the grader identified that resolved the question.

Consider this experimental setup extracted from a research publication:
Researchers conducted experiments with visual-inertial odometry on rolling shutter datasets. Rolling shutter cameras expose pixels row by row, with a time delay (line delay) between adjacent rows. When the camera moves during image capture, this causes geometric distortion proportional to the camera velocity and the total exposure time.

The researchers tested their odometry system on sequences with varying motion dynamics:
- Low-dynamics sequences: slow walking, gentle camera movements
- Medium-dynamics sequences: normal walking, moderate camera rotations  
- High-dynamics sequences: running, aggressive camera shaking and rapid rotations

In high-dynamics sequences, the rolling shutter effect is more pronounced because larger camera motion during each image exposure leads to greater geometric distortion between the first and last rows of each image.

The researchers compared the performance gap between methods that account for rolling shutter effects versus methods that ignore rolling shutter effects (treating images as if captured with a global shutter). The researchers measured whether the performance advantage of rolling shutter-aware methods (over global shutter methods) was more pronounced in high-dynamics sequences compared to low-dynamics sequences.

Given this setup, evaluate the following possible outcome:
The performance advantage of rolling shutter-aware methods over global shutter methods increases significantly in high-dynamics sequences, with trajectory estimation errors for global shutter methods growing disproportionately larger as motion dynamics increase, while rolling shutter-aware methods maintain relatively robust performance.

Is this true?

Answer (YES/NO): YES